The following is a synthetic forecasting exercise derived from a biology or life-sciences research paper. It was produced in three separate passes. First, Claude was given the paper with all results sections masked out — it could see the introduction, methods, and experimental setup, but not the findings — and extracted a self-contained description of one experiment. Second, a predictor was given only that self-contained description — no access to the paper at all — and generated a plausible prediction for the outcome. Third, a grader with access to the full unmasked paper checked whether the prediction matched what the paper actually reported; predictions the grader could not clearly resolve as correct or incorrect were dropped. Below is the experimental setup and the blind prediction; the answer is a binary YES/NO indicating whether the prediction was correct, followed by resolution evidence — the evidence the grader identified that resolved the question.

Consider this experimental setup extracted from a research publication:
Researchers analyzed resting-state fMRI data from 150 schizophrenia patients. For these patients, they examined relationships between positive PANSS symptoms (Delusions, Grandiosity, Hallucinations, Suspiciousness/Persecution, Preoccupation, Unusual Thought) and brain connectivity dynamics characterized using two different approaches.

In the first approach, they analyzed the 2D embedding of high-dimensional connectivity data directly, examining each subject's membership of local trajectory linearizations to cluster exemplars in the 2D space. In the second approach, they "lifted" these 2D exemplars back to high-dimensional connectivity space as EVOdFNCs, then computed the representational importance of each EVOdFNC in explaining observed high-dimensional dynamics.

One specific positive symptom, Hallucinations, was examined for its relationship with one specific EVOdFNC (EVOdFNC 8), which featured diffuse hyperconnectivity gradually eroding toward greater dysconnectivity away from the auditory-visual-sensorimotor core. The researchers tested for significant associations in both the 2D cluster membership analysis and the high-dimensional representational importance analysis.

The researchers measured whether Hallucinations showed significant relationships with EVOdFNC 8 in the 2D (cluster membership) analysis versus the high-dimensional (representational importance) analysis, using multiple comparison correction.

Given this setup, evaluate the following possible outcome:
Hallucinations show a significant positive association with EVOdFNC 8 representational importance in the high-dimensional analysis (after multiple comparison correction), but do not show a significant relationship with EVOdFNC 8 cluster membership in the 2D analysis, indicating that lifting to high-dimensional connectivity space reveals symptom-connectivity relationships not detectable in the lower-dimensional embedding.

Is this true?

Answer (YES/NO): NO